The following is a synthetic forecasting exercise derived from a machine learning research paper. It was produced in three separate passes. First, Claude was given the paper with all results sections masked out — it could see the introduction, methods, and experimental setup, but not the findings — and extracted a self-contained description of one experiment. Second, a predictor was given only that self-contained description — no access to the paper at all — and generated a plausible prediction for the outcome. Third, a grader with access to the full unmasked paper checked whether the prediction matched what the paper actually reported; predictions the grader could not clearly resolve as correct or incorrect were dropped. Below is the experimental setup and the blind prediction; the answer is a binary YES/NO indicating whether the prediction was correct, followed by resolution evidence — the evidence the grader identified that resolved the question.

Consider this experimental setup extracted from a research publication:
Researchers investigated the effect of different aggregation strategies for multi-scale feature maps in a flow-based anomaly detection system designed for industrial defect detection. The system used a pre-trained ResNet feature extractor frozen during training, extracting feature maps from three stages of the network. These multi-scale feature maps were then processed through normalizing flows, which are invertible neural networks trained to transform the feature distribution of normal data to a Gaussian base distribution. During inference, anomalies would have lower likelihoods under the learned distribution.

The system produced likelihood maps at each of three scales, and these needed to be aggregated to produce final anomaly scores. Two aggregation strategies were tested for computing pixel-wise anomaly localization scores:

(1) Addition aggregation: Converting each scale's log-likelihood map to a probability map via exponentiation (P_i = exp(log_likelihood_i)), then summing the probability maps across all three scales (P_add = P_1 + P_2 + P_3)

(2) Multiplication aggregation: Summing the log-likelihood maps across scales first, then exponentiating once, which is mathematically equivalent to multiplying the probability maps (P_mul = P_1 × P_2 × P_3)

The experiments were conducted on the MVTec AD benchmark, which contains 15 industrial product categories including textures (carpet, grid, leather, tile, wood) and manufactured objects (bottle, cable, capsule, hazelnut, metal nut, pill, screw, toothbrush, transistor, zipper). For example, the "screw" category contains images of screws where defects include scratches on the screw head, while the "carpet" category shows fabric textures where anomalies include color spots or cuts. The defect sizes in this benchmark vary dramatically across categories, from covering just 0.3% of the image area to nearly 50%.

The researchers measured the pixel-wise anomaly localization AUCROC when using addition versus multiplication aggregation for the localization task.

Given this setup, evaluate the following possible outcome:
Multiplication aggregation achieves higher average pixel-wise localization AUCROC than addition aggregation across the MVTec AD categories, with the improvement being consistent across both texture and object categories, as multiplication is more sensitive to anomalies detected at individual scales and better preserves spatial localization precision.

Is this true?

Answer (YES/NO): NO